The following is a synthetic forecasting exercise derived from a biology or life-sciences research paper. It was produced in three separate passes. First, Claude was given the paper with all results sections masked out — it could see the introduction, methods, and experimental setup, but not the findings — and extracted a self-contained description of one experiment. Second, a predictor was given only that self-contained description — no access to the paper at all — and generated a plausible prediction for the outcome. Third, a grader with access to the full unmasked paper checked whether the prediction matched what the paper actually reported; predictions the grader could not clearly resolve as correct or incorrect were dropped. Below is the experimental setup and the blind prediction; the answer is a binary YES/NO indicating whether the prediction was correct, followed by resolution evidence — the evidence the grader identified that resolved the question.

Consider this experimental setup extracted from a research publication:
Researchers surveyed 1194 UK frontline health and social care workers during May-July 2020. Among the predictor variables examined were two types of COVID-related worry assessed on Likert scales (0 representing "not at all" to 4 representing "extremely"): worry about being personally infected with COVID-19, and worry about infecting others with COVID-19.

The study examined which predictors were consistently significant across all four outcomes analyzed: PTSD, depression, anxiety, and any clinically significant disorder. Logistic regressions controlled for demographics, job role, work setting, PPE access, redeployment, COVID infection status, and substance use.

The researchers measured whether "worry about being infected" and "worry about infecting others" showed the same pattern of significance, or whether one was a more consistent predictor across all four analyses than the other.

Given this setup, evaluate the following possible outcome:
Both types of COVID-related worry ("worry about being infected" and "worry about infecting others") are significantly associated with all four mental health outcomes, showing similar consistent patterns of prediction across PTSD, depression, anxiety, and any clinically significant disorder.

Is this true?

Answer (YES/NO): NO